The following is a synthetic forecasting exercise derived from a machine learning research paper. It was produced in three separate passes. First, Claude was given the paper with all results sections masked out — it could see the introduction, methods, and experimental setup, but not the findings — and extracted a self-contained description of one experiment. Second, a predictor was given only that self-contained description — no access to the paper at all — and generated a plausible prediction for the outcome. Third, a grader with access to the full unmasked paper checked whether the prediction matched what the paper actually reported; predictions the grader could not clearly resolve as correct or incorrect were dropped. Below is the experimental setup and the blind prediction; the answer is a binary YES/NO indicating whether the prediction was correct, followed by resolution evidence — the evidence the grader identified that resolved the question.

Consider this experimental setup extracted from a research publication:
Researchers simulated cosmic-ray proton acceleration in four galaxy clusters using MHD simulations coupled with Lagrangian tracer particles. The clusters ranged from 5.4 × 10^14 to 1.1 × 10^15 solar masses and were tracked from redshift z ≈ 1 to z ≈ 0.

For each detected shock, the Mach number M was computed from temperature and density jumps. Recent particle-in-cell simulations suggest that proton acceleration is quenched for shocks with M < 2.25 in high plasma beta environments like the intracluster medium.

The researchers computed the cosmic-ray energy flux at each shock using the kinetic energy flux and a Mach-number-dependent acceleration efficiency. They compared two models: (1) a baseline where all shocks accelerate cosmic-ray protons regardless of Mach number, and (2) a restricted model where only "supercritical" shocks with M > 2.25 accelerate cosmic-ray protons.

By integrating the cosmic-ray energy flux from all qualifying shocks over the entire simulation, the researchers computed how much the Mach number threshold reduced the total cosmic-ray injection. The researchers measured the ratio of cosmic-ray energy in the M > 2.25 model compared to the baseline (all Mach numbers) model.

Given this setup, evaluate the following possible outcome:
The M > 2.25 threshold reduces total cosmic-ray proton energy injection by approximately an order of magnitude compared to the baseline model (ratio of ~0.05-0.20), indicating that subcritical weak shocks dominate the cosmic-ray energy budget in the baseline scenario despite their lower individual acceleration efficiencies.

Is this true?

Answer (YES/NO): NO